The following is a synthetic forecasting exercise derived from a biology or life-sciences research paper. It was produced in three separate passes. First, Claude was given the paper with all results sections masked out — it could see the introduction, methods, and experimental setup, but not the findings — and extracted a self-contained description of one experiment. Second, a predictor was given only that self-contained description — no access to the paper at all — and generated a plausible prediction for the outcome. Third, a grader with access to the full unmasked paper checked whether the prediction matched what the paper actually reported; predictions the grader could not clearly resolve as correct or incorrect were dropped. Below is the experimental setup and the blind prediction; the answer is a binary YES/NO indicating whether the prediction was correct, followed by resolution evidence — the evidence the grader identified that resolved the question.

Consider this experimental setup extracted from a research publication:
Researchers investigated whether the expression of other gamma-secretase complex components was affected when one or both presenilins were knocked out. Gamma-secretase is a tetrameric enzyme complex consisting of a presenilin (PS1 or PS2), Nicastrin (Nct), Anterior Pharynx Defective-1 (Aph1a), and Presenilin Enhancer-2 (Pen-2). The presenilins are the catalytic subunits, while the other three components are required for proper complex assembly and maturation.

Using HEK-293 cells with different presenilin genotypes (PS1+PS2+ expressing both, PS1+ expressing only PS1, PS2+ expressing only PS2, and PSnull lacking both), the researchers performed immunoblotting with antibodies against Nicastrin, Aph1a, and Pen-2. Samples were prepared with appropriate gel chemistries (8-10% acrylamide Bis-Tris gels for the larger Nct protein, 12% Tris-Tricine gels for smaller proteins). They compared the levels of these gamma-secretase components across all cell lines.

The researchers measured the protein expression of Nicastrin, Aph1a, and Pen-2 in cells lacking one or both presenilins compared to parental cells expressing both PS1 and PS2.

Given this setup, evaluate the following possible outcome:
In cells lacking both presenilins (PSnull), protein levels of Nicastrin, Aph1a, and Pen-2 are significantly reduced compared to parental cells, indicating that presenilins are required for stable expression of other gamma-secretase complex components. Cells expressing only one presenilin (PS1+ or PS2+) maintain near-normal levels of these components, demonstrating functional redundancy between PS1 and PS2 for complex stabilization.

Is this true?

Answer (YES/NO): NO